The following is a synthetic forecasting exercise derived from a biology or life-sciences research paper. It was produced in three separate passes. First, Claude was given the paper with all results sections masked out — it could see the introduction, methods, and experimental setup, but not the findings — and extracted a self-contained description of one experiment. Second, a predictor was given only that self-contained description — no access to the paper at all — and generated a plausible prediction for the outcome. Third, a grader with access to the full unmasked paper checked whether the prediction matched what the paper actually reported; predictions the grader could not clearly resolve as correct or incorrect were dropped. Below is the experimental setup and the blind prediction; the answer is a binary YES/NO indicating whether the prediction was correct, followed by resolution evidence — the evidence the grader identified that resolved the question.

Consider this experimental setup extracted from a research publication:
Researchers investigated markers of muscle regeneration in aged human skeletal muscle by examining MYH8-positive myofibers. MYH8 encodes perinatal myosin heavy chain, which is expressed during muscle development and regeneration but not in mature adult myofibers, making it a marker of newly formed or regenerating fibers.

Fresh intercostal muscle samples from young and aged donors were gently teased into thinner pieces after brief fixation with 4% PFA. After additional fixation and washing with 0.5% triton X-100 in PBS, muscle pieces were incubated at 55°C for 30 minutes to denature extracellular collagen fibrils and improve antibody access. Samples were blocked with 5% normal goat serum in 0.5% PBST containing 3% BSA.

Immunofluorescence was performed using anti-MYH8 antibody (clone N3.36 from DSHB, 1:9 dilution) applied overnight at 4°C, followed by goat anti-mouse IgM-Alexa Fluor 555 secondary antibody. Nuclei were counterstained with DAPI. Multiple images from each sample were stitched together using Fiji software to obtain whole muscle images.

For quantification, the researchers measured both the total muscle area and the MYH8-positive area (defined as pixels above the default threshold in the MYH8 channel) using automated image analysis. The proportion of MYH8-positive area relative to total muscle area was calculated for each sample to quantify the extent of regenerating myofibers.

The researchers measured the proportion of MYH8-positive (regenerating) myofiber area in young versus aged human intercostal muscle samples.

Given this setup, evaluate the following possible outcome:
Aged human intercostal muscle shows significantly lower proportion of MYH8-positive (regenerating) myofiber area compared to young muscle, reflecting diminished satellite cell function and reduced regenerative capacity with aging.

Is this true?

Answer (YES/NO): NO